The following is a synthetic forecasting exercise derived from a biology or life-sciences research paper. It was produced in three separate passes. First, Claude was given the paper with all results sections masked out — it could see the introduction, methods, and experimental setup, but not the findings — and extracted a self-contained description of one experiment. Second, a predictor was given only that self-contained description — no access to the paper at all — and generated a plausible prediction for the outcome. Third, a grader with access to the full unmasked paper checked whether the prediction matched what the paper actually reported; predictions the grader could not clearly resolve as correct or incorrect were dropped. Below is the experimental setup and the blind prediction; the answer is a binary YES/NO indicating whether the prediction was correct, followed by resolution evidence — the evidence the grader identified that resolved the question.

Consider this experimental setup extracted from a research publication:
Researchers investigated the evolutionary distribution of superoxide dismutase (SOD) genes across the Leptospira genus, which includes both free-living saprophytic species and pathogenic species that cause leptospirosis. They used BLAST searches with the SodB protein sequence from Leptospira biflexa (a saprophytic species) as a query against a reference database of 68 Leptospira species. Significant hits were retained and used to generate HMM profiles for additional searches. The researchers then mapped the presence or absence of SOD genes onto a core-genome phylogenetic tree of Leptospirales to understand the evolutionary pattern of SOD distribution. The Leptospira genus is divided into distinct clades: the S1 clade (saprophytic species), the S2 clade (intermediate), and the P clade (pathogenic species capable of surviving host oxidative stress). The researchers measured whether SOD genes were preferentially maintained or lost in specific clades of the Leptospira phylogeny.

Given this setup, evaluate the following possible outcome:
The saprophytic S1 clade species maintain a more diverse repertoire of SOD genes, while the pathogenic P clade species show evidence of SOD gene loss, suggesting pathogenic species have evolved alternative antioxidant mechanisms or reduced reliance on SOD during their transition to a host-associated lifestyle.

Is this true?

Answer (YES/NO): NO